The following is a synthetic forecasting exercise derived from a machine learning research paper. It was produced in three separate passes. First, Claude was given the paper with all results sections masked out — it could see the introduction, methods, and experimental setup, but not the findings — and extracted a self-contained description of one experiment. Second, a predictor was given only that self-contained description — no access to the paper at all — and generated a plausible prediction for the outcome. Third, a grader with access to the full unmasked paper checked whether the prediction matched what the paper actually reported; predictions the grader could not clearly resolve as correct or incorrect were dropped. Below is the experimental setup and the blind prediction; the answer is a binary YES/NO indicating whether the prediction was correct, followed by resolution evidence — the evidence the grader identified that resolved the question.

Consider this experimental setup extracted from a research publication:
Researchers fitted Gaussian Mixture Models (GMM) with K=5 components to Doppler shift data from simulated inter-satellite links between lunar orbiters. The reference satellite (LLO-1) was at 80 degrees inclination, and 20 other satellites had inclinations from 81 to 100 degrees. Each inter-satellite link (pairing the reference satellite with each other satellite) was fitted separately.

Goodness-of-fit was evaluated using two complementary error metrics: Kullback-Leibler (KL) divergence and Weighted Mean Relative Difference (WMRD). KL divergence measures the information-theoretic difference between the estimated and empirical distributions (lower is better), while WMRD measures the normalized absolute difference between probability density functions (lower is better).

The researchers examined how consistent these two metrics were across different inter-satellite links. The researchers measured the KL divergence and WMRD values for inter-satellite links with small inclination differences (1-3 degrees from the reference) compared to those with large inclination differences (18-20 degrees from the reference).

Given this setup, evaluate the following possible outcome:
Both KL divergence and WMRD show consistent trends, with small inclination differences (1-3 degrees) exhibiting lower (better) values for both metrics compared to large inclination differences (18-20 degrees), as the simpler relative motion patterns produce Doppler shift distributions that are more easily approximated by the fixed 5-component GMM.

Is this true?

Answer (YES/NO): NO